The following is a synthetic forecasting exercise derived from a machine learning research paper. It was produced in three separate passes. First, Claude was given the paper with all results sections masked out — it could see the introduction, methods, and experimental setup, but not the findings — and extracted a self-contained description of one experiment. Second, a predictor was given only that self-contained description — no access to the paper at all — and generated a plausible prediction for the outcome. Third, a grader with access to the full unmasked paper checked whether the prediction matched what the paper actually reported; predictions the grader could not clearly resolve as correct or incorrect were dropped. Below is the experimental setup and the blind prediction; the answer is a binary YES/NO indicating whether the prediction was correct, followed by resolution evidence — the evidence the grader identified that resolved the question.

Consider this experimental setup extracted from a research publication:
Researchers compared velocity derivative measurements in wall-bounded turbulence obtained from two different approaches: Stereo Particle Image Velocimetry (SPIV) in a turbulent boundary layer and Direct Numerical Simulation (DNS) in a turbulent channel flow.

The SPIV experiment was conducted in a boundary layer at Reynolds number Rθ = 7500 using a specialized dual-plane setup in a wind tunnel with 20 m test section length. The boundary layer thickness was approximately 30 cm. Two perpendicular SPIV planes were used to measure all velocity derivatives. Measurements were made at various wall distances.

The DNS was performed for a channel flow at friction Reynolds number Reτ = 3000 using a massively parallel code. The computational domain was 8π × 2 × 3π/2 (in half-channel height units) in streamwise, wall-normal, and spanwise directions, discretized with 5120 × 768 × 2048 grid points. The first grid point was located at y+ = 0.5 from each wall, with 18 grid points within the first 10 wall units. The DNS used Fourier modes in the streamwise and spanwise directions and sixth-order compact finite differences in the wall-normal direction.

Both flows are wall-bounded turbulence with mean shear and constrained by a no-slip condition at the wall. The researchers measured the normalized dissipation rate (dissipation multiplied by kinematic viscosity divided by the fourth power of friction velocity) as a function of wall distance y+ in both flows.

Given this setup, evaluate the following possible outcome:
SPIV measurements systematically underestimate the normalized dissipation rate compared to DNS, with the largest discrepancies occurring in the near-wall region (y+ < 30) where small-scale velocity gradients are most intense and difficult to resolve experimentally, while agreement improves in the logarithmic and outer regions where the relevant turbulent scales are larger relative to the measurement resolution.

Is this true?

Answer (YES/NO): YES